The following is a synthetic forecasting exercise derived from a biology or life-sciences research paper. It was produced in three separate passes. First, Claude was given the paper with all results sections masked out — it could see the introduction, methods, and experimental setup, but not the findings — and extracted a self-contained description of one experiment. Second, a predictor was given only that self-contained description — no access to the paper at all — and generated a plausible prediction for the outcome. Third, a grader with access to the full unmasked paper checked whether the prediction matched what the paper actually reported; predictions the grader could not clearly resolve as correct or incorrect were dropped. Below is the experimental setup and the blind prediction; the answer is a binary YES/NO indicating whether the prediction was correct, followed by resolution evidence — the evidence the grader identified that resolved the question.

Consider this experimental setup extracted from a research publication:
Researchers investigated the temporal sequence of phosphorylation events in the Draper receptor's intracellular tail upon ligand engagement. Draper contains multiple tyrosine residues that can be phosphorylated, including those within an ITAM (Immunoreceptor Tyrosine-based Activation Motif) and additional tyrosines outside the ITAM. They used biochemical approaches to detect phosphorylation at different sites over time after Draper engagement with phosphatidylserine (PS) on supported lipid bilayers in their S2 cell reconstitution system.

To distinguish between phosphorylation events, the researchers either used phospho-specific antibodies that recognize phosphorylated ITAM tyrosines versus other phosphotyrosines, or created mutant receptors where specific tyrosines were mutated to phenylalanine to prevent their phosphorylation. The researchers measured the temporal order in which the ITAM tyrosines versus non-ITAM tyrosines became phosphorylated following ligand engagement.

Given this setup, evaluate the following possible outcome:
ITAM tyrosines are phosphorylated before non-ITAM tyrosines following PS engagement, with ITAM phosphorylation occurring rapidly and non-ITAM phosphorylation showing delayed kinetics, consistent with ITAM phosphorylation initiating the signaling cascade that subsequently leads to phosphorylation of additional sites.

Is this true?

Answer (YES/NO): YES